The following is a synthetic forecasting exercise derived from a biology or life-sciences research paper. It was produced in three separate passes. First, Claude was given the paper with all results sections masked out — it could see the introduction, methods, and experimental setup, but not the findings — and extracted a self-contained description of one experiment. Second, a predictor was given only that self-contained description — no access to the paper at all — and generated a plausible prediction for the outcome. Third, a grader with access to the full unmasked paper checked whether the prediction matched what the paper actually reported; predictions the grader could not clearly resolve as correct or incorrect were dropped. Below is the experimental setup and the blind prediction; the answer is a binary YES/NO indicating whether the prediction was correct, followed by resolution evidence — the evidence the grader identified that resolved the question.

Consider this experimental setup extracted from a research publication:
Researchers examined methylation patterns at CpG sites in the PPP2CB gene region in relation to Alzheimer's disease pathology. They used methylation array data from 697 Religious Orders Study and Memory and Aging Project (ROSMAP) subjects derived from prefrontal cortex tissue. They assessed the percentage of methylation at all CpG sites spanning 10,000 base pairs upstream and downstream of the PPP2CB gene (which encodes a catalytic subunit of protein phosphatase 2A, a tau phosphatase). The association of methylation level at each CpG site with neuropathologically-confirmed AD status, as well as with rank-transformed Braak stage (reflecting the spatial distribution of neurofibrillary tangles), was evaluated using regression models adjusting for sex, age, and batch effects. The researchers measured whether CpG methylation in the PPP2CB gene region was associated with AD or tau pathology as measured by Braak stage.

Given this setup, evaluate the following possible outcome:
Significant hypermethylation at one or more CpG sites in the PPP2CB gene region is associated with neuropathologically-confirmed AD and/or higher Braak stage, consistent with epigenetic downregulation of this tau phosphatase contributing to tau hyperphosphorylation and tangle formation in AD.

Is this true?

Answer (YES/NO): NO